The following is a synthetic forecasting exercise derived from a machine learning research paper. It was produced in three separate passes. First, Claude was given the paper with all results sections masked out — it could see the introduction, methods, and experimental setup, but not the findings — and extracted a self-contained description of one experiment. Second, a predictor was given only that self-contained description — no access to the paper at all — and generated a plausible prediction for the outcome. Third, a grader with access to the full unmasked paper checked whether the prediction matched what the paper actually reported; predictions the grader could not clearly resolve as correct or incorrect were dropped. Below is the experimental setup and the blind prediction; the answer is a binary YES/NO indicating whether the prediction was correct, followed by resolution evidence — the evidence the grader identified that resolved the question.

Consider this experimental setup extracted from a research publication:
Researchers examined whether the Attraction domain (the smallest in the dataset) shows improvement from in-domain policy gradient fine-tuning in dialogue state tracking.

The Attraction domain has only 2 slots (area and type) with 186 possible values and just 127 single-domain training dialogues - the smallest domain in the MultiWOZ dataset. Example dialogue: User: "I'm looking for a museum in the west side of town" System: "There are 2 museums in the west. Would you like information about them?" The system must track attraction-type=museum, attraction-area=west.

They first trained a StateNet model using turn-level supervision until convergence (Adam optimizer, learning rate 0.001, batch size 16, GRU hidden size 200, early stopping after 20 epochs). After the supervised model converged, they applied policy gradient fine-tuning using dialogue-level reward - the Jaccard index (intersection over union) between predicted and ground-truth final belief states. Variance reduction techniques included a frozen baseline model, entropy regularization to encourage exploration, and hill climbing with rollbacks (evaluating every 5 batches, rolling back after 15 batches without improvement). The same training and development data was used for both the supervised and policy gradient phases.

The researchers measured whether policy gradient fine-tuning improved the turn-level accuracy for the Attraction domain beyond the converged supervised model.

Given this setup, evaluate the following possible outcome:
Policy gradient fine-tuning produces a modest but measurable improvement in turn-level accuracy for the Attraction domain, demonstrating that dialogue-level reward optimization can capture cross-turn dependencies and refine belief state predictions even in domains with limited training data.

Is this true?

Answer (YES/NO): NO